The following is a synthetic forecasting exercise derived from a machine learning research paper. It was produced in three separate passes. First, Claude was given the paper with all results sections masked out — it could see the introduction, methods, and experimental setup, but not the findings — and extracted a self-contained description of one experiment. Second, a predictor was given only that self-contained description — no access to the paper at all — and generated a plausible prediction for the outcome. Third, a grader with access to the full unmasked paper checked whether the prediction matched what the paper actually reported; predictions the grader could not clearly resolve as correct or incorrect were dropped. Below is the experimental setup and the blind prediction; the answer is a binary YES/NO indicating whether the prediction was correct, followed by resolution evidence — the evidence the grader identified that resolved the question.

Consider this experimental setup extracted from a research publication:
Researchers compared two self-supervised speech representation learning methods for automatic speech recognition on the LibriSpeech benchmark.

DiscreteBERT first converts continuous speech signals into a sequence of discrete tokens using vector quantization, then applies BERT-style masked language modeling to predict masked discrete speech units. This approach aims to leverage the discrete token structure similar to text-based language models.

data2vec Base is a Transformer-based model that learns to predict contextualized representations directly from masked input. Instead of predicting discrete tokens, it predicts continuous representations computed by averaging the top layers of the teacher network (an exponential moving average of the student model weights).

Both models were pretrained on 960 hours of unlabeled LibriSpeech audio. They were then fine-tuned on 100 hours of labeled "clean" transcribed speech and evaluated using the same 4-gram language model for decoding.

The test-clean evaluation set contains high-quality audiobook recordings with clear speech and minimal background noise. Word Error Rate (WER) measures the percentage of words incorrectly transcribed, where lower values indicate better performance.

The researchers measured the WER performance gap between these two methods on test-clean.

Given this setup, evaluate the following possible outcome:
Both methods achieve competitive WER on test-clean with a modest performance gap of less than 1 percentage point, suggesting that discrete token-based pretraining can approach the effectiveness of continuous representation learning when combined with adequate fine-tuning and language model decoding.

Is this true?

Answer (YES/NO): NO